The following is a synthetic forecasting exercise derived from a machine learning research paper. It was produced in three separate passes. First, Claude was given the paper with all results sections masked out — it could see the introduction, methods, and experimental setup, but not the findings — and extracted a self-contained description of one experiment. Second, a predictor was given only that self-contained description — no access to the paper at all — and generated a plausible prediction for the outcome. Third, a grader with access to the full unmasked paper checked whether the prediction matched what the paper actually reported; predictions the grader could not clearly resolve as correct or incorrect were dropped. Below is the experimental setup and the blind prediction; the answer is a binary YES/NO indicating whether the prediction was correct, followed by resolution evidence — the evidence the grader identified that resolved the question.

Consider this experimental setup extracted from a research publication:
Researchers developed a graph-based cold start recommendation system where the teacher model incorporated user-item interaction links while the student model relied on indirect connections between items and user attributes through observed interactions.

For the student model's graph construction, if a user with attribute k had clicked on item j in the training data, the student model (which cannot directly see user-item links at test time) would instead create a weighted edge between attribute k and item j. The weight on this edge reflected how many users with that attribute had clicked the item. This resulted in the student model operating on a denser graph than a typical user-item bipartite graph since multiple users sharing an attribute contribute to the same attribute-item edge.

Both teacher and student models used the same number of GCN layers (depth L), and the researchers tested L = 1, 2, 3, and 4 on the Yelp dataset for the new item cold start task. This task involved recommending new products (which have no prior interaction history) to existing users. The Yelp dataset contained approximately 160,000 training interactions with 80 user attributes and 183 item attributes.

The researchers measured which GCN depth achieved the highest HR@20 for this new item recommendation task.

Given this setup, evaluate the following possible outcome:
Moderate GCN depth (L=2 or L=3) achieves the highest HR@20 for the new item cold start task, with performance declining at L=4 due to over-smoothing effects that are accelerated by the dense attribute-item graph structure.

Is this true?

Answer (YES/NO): YES